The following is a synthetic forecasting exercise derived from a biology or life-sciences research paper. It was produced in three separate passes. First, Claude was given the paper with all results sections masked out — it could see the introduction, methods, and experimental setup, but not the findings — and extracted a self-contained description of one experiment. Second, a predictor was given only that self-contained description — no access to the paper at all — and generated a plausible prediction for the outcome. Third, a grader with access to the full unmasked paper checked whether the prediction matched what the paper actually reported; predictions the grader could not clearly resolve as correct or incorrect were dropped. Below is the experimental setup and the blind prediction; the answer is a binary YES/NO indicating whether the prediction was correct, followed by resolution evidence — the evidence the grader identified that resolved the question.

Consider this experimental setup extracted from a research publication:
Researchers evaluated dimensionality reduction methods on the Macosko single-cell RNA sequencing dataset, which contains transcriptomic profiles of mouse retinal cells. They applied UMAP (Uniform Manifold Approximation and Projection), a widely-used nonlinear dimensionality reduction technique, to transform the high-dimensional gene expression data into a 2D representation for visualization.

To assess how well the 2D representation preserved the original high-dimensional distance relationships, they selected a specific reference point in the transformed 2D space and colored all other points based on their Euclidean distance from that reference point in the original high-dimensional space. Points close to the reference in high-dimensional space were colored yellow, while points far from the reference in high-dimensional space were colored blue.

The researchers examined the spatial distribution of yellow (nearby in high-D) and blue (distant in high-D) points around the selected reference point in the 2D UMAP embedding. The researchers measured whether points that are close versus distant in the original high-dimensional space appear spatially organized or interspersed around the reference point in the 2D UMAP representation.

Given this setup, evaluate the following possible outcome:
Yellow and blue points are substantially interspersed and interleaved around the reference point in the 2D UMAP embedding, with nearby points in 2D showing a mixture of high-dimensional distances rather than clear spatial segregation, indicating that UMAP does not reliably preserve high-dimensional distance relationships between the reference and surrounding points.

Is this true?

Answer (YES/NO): YES